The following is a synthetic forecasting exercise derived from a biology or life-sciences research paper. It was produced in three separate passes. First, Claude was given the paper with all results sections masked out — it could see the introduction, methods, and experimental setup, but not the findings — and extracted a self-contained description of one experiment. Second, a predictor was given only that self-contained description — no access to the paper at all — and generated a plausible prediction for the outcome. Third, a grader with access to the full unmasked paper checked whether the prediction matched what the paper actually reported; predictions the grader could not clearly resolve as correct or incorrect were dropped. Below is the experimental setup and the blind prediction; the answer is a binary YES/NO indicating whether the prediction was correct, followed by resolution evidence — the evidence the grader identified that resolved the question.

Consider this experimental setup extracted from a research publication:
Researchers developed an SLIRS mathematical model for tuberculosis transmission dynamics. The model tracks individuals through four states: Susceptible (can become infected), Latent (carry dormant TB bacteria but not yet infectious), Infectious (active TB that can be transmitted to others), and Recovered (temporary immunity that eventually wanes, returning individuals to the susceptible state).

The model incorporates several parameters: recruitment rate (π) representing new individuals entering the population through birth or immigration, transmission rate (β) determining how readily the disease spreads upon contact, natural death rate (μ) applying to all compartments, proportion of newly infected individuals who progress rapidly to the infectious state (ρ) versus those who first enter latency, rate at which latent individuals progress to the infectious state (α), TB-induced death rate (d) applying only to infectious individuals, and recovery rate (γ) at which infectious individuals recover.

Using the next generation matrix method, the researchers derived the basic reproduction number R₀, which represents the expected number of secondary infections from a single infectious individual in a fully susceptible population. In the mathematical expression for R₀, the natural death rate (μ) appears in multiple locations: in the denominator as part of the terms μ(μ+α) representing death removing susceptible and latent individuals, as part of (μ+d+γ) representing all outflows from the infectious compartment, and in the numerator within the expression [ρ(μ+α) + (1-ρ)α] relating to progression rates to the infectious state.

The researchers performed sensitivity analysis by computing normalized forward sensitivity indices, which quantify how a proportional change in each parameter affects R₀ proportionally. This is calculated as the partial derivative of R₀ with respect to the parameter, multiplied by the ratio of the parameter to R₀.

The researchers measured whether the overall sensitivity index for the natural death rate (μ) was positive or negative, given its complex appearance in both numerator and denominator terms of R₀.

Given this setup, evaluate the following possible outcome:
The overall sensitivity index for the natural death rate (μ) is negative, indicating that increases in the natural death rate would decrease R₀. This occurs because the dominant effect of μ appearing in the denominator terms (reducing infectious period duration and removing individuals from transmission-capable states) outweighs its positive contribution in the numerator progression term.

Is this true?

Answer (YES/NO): YES